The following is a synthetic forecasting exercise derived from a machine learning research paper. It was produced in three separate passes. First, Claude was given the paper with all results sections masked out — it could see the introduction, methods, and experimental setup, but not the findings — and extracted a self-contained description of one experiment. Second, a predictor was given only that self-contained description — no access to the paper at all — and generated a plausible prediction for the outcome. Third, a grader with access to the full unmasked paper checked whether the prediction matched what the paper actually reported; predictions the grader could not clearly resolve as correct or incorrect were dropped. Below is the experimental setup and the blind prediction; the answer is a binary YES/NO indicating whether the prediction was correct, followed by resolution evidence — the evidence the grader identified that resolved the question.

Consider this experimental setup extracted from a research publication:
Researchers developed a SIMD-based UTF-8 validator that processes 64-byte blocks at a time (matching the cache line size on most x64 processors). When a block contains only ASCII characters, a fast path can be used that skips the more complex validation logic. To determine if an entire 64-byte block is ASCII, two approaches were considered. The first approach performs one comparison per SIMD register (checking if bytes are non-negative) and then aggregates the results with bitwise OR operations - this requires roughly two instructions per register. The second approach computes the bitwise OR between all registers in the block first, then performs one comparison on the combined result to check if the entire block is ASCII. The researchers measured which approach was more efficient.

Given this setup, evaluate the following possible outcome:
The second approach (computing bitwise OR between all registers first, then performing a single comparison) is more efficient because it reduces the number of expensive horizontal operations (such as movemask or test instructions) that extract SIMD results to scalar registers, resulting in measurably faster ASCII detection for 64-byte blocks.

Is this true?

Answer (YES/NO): YES